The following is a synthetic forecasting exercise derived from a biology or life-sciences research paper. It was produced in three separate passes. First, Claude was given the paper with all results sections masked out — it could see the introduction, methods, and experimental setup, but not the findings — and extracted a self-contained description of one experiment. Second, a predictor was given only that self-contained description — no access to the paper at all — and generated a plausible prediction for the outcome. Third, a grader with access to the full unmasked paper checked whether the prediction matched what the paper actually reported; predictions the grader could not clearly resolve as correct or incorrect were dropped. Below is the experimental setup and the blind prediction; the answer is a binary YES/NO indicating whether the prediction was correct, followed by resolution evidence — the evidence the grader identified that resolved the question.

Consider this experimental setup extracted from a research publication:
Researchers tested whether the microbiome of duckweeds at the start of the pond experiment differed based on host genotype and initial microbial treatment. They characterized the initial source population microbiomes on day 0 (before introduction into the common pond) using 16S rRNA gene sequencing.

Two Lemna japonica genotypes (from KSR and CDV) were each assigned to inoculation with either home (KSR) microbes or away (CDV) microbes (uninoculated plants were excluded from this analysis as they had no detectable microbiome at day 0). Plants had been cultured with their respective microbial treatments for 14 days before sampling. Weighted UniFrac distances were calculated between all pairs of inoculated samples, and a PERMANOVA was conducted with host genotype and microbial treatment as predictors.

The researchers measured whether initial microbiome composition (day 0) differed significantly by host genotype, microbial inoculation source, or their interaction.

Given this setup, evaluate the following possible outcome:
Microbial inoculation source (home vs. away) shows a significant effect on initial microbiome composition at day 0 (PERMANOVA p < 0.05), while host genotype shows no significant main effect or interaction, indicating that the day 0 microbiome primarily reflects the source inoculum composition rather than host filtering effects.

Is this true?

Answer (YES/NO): NO